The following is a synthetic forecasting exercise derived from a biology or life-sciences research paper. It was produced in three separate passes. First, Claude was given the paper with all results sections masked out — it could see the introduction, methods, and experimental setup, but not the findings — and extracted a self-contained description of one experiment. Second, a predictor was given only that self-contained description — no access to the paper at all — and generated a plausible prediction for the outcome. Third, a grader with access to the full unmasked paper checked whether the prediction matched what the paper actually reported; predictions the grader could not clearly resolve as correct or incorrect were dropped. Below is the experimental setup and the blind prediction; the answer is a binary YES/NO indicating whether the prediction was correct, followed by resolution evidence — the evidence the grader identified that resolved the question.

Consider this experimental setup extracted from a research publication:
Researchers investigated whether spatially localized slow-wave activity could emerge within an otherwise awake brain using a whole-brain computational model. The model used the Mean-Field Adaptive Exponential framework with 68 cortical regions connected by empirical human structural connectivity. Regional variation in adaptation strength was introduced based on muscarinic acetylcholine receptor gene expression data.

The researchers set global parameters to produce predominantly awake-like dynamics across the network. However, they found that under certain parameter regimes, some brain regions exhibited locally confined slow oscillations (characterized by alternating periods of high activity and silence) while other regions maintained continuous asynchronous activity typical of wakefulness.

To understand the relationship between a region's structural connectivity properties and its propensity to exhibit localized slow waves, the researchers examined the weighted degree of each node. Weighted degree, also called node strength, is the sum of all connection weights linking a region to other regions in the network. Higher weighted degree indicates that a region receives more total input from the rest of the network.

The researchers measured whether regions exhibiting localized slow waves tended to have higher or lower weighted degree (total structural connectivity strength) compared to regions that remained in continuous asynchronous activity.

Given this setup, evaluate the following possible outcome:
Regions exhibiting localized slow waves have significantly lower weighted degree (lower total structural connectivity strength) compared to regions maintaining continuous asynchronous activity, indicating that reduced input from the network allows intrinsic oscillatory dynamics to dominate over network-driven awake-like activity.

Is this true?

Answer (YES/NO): YES